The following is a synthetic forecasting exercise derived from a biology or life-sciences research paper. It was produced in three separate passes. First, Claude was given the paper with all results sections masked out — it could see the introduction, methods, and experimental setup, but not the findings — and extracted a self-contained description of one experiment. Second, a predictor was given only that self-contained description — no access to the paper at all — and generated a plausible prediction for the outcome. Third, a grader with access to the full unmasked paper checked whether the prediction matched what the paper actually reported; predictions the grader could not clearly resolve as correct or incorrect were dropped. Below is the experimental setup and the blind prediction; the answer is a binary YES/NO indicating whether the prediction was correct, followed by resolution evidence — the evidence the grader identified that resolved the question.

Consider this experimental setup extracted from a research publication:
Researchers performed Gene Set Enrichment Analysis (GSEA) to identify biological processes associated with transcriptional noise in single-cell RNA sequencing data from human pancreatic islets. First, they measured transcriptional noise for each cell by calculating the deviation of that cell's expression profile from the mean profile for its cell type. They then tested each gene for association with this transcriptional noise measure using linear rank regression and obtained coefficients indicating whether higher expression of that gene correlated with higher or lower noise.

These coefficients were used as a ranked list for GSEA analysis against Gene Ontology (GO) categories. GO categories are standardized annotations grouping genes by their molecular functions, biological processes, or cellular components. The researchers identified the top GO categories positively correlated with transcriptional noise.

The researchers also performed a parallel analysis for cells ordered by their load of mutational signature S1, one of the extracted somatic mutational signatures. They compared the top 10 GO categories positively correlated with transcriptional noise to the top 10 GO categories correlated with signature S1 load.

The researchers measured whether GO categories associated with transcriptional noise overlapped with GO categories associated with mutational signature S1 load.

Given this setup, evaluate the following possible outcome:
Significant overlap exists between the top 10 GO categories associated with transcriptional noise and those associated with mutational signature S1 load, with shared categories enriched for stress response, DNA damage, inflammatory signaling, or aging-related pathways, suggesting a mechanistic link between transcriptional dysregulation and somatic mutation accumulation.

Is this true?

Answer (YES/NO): NO